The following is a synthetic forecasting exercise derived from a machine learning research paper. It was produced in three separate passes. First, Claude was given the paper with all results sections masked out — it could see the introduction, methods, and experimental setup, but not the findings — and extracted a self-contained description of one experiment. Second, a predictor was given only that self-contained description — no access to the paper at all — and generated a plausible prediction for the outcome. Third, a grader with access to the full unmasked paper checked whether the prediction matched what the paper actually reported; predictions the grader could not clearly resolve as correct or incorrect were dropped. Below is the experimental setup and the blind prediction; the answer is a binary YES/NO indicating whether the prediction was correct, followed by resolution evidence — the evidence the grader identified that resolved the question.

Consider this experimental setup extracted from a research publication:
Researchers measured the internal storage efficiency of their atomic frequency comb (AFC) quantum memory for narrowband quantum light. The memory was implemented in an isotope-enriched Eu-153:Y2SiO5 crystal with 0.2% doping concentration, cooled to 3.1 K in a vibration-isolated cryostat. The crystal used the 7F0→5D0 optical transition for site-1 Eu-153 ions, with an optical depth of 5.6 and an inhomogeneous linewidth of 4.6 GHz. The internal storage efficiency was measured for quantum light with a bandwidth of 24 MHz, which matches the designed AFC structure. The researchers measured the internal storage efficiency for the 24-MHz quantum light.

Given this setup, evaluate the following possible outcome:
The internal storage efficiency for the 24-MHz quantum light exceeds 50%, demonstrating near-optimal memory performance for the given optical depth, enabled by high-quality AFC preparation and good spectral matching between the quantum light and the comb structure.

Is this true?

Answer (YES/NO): NO